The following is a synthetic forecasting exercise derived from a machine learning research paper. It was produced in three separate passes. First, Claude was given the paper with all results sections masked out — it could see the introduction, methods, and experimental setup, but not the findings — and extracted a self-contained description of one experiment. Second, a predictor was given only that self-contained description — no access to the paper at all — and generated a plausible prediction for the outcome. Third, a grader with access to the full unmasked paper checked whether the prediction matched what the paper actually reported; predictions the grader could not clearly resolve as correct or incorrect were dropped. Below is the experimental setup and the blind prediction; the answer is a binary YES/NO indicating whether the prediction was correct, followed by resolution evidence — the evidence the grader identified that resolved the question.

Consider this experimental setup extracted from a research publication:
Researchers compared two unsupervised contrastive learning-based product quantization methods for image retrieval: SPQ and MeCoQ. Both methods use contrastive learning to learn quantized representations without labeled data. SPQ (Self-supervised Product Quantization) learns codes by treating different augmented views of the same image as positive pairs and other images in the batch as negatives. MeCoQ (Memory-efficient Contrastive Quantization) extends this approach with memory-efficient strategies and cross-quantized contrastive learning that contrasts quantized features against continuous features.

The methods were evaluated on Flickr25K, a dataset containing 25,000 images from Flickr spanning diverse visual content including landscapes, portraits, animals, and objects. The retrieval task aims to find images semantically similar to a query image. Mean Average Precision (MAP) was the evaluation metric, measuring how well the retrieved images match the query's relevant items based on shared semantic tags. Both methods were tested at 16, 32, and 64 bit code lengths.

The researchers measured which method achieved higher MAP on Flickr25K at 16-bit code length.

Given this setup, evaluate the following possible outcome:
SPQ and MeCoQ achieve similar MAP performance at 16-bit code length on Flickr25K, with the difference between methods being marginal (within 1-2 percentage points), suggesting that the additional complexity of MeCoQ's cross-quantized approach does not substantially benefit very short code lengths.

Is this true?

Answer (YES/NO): NO